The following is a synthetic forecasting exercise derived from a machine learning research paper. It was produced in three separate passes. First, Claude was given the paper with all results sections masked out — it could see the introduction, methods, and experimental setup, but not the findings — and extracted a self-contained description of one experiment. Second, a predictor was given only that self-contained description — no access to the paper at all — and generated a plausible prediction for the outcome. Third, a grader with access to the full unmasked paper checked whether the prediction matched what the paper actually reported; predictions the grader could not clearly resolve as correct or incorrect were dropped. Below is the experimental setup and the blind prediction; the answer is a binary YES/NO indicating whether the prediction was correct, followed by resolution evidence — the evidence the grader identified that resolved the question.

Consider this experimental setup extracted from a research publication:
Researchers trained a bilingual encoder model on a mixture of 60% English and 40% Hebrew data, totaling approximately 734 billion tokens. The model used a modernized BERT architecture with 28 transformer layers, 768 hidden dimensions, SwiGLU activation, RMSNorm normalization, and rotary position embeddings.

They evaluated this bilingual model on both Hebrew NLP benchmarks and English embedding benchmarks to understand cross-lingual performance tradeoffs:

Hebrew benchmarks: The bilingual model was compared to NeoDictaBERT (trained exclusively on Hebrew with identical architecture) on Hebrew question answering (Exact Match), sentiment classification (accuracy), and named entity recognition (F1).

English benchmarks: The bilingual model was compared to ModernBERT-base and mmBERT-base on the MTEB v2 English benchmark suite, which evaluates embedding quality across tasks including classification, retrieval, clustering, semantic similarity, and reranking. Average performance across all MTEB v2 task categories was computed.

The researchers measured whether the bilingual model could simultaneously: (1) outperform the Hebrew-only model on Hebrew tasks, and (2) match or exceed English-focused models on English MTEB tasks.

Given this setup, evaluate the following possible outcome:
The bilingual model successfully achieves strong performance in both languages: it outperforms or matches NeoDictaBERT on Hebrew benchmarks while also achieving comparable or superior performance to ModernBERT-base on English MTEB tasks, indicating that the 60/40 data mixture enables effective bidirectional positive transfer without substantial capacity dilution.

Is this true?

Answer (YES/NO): NO